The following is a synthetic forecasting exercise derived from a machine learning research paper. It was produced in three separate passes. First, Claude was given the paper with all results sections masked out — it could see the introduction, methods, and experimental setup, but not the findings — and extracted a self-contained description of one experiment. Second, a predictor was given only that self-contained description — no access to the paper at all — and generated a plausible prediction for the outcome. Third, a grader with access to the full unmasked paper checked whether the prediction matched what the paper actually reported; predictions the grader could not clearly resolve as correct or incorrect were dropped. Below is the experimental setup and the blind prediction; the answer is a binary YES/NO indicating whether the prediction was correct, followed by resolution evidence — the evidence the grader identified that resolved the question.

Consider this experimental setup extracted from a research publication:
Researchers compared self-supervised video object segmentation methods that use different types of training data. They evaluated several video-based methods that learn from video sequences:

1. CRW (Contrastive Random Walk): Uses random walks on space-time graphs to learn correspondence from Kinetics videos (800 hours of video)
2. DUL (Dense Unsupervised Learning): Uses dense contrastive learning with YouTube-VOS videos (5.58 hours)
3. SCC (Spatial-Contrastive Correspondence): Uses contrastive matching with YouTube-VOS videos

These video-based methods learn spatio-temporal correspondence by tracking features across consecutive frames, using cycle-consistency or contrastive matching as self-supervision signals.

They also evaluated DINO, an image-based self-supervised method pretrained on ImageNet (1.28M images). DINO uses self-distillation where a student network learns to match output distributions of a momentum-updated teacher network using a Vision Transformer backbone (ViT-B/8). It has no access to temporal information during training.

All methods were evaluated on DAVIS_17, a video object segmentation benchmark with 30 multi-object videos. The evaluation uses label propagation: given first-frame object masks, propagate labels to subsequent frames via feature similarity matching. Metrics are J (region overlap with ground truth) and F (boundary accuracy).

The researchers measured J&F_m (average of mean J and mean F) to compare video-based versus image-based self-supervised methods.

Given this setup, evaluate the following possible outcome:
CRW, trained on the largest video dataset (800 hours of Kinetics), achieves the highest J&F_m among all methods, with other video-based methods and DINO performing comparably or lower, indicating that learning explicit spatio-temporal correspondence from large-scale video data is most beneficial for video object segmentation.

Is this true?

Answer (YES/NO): NO